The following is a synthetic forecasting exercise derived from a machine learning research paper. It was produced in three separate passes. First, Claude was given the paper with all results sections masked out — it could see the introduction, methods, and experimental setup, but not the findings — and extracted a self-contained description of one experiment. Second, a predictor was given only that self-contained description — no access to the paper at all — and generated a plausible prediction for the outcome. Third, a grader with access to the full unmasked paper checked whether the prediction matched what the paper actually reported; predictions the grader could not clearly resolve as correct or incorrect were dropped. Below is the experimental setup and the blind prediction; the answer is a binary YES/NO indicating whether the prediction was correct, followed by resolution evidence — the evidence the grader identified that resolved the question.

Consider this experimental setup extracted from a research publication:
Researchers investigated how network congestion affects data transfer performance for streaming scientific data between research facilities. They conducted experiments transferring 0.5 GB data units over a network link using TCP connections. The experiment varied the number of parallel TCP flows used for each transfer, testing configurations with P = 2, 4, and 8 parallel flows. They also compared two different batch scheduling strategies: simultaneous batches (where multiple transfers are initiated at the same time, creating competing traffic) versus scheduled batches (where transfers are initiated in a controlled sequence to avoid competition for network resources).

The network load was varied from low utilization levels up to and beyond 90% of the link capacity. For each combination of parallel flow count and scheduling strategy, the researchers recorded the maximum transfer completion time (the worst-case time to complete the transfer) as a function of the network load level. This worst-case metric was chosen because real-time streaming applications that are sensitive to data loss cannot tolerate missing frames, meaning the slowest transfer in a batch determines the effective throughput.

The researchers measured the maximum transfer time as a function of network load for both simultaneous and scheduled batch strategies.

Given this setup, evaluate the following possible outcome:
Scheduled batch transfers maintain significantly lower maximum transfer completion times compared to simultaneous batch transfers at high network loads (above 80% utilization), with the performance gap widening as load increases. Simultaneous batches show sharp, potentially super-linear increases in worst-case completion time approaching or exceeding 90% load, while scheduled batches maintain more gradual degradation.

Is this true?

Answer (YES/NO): YES